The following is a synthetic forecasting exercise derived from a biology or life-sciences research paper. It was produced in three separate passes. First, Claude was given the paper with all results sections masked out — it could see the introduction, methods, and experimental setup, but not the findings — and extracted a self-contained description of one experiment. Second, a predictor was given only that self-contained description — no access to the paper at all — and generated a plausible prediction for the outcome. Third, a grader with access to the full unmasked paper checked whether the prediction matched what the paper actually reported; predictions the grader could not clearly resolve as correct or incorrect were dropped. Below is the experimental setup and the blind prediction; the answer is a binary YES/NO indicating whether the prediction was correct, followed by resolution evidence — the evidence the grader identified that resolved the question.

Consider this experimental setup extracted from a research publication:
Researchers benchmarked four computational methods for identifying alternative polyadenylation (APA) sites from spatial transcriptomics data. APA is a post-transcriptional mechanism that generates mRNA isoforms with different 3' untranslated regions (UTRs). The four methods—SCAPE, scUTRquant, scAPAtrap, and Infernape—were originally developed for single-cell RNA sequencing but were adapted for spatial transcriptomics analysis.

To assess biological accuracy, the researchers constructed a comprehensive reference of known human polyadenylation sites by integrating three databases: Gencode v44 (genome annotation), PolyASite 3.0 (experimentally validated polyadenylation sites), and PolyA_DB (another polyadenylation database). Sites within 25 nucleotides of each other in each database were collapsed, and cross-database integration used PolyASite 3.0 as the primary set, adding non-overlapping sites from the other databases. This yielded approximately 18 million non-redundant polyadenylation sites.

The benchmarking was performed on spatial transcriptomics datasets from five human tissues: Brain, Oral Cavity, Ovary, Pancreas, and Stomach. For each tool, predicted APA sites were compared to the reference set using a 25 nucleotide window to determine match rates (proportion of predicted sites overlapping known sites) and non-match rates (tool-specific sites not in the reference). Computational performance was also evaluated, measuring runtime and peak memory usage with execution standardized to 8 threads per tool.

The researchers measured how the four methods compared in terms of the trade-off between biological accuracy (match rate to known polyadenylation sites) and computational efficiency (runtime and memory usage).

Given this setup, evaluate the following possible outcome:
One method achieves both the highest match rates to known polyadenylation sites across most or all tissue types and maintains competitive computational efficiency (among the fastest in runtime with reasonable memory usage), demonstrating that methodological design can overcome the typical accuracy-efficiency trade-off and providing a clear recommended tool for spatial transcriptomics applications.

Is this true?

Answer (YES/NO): NO